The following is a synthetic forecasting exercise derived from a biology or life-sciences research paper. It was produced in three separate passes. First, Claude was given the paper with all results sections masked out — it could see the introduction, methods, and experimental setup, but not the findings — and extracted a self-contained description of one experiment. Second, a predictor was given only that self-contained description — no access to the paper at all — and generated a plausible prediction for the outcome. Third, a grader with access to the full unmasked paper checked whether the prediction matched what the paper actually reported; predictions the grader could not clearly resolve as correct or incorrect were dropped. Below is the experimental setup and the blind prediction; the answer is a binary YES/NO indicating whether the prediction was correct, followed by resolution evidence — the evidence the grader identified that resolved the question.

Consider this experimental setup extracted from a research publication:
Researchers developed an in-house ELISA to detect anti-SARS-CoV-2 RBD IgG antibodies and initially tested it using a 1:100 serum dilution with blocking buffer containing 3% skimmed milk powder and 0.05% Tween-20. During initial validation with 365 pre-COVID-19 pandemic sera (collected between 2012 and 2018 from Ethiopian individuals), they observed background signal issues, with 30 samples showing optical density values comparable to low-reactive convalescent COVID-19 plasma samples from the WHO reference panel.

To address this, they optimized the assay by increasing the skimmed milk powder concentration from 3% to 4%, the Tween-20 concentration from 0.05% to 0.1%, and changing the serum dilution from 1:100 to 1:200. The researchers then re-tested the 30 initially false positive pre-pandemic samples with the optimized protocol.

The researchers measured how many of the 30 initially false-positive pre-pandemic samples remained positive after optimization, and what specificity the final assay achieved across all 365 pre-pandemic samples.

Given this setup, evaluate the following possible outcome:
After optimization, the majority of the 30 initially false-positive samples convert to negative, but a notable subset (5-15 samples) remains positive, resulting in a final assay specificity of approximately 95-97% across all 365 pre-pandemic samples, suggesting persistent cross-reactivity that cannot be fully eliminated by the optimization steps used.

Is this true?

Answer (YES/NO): NO